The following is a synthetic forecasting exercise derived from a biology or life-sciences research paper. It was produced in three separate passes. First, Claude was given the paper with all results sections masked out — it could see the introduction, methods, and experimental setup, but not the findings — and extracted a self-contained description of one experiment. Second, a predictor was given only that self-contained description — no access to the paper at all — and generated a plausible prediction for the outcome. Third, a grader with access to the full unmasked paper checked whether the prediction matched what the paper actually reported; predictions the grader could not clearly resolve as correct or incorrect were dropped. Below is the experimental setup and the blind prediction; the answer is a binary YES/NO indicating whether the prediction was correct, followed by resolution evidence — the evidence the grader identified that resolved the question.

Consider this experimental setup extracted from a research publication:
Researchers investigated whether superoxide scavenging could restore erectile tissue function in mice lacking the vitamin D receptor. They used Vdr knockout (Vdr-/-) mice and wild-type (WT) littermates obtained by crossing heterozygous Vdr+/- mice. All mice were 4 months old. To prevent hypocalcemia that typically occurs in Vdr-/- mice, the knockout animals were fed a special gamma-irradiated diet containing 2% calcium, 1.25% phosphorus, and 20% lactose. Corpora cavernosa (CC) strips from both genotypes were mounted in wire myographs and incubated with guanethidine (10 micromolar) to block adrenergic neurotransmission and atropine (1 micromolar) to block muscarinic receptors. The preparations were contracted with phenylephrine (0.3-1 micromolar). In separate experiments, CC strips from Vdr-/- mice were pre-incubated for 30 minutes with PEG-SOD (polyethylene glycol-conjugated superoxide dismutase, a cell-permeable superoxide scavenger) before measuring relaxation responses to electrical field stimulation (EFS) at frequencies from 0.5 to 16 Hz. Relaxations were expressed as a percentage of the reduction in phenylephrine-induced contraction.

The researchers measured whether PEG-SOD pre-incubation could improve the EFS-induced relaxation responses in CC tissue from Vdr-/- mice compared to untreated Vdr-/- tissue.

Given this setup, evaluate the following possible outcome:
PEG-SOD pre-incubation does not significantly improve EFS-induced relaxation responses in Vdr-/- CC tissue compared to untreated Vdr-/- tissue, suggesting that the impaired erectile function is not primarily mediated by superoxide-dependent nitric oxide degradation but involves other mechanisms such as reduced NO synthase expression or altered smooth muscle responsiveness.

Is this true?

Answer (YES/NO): NO